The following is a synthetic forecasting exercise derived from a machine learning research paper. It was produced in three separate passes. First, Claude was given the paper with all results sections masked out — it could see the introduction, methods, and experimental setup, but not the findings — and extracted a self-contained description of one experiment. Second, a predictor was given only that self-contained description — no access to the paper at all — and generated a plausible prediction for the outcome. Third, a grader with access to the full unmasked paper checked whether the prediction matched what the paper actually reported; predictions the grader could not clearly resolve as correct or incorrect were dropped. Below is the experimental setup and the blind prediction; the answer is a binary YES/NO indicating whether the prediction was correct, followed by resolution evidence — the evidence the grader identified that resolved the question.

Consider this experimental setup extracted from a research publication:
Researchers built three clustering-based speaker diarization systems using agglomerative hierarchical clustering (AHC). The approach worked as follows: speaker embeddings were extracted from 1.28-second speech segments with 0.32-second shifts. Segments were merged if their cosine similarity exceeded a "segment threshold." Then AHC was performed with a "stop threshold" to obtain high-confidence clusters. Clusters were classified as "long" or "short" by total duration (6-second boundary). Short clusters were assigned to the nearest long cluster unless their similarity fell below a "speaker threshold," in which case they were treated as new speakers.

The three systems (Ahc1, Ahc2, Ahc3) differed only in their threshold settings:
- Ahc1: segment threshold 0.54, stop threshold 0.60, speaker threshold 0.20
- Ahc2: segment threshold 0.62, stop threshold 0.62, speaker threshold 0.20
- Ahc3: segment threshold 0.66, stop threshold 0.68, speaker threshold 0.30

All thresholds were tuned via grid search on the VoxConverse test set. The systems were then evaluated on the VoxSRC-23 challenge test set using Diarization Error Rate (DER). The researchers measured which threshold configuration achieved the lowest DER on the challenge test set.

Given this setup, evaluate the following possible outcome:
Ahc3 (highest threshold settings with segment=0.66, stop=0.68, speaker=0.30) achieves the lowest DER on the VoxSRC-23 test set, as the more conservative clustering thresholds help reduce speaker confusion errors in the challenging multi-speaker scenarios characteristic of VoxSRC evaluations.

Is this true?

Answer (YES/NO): NO